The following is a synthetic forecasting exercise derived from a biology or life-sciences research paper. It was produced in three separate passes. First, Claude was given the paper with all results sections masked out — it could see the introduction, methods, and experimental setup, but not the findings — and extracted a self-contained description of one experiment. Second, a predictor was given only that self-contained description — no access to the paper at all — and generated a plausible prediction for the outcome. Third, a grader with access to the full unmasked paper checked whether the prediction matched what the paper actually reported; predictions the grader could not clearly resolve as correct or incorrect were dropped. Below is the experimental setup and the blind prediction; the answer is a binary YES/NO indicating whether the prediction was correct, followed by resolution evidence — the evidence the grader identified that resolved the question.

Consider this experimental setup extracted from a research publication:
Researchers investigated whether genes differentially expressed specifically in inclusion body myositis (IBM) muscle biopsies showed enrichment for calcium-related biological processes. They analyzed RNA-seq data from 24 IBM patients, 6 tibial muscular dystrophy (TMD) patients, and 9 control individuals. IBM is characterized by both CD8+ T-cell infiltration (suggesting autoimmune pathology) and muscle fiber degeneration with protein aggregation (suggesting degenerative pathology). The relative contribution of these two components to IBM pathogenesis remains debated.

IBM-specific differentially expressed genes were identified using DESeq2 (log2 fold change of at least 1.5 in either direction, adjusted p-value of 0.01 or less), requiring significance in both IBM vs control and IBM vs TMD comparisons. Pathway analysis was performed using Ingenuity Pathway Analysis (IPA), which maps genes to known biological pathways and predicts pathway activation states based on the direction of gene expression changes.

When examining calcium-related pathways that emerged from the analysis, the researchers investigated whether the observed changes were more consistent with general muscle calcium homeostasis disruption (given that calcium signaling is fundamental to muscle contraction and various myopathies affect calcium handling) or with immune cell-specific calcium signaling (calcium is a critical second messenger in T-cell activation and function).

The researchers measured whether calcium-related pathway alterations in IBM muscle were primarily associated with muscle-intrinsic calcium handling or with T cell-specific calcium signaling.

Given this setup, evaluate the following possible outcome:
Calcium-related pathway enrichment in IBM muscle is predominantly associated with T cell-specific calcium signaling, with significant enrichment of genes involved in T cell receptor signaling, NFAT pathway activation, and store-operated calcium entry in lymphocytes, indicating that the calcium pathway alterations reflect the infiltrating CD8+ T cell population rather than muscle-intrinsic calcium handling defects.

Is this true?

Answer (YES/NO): YES